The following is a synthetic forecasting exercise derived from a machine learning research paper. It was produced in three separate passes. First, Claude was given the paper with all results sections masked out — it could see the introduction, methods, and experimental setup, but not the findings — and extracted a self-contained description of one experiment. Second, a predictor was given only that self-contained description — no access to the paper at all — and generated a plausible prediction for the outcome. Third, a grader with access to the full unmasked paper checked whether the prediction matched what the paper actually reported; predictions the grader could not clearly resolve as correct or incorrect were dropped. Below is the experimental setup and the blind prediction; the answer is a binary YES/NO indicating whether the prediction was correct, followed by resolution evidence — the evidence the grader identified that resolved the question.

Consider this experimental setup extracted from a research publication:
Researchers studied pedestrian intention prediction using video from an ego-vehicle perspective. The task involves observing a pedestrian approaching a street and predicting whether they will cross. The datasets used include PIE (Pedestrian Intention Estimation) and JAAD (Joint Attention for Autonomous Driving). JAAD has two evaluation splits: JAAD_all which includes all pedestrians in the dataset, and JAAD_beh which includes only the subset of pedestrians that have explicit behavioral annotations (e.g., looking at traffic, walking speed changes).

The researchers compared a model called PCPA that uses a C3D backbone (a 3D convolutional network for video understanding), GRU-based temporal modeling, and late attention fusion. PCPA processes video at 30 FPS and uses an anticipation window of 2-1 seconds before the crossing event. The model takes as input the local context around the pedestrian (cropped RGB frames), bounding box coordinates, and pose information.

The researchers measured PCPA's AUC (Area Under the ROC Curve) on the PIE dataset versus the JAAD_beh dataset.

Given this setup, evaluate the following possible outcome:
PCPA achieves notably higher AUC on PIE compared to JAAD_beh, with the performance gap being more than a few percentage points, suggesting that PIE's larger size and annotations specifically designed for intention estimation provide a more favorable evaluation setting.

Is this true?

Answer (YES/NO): YES